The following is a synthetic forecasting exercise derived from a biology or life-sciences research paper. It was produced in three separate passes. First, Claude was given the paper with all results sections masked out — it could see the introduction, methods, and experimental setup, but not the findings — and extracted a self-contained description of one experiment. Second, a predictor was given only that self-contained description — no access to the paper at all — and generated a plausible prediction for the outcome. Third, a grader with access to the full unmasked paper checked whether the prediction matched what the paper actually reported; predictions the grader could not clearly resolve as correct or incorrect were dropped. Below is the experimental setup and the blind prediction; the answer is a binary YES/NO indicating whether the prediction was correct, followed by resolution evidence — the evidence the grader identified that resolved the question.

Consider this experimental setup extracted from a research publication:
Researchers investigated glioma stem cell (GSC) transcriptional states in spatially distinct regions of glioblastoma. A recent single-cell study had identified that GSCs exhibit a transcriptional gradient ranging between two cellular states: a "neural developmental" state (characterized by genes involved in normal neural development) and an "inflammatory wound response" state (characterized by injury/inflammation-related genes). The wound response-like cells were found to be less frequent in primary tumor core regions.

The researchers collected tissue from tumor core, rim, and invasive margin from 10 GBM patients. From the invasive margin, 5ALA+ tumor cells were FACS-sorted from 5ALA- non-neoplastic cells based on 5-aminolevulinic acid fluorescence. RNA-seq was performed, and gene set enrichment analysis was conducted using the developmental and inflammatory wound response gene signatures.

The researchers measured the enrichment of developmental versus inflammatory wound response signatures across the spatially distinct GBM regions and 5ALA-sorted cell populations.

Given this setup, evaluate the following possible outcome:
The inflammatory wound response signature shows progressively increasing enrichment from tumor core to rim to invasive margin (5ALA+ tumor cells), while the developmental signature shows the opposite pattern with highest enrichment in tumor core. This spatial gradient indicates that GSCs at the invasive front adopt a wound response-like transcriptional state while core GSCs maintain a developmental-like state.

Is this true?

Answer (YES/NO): NO